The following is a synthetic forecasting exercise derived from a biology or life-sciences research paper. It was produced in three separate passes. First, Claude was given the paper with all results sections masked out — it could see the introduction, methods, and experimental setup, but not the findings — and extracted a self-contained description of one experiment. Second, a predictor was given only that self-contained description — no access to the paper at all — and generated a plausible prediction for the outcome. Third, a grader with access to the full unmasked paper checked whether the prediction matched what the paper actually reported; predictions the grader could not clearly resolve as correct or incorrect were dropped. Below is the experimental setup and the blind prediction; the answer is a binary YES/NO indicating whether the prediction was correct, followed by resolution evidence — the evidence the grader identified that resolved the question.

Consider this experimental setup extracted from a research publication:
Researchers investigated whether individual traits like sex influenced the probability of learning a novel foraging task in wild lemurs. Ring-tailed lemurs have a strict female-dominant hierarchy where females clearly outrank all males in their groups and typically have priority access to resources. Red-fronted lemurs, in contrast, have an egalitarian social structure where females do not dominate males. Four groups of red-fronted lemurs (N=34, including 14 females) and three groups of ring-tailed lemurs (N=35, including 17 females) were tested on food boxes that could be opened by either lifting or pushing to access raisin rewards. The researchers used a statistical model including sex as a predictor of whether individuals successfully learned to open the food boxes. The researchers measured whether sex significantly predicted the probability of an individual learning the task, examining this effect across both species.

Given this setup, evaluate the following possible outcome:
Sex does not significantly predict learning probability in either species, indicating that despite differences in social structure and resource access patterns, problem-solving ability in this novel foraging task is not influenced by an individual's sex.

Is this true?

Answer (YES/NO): YES